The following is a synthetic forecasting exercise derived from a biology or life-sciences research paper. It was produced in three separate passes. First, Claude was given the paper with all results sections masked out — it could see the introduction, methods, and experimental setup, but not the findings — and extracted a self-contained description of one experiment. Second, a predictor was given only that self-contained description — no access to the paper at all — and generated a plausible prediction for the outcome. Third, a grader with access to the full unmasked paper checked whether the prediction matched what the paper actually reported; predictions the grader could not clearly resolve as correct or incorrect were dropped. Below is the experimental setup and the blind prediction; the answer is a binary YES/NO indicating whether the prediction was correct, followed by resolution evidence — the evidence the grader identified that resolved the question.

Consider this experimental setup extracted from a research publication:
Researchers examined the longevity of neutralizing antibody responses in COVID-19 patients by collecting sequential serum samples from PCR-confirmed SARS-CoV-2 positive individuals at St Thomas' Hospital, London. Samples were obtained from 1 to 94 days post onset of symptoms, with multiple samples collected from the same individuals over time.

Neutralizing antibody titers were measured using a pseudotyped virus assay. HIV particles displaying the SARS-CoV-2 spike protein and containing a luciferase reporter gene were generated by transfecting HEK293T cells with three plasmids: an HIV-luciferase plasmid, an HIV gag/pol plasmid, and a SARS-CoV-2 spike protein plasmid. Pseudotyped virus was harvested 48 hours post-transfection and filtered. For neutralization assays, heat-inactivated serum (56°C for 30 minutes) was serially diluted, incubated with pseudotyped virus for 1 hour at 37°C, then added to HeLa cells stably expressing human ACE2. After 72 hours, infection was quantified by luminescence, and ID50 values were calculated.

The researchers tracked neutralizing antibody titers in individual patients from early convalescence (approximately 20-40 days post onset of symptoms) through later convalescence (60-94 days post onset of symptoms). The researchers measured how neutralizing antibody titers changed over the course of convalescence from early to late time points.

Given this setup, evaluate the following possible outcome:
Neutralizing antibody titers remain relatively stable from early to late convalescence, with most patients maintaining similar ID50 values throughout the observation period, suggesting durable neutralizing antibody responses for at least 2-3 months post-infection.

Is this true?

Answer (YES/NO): NO